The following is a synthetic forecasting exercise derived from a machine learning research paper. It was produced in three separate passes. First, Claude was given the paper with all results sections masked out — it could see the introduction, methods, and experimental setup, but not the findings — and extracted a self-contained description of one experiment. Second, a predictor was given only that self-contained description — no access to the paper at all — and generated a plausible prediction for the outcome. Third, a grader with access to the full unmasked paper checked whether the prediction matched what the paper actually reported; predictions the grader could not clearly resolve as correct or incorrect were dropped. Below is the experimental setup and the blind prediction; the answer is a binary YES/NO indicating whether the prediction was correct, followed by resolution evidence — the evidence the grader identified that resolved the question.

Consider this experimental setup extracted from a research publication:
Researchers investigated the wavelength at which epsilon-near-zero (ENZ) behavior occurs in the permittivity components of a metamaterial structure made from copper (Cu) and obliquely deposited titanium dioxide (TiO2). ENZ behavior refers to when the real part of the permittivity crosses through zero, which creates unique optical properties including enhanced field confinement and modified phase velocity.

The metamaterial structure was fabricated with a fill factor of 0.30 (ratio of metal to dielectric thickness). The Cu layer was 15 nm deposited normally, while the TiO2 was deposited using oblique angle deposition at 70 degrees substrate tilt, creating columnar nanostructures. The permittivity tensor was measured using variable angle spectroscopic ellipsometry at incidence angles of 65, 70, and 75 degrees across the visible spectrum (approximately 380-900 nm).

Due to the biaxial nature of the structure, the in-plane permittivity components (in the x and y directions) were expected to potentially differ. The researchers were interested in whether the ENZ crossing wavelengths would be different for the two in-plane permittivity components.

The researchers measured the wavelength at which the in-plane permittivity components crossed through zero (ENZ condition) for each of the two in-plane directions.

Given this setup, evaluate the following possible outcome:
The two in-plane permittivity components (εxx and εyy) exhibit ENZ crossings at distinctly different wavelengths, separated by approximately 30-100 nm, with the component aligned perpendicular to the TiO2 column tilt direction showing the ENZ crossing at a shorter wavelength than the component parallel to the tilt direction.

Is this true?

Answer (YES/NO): NO